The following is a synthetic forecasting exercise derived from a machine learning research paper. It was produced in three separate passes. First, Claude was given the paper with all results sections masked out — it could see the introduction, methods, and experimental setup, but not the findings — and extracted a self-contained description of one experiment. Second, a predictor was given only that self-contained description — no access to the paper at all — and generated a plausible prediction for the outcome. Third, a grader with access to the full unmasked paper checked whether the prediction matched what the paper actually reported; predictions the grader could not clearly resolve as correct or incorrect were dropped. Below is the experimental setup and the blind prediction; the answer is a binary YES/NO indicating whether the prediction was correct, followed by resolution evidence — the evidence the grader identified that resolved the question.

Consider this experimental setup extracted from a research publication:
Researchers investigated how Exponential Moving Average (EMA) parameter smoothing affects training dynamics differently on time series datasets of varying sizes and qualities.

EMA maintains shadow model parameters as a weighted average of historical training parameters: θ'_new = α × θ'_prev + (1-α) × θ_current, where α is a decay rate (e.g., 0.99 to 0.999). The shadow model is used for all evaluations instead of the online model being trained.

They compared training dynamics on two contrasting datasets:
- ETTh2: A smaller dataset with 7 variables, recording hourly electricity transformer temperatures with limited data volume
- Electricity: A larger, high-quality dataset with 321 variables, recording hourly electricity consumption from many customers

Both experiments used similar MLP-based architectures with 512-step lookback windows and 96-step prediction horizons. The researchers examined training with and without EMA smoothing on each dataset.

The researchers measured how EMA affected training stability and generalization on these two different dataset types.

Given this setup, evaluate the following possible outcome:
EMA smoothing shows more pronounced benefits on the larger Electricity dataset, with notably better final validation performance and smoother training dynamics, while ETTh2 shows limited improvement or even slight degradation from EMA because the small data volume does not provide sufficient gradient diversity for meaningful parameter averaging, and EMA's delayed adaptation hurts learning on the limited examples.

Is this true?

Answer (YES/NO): NO